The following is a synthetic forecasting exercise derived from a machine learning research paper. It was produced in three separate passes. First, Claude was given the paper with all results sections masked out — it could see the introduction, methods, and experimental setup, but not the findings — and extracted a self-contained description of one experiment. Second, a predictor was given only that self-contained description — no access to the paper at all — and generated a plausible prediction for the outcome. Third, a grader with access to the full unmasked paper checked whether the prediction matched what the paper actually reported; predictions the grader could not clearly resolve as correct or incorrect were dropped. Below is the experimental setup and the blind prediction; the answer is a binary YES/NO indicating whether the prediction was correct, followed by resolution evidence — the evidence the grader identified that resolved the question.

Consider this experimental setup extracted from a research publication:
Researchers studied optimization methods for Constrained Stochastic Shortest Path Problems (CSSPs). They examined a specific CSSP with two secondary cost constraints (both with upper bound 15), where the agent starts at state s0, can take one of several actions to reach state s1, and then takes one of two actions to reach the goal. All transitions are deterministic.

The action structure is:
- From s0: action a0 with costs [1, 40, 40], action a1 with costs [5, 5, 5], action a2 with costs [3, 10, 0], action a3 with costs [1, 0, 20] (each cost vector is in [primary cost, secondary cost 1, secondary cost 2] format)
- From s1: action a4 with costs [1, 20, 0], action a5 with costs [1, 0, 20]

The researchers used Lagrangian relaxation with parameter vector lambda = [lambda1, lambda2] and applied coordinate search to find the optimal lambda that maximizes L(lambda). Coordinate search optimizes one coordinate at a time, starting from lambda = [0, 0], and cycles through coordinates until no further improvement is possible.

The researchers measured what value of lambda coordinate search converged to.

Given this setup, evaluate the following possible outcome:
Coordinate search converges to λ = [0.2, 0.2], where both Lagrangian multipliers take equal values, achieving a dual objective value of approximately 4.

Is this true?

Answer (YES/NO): YES